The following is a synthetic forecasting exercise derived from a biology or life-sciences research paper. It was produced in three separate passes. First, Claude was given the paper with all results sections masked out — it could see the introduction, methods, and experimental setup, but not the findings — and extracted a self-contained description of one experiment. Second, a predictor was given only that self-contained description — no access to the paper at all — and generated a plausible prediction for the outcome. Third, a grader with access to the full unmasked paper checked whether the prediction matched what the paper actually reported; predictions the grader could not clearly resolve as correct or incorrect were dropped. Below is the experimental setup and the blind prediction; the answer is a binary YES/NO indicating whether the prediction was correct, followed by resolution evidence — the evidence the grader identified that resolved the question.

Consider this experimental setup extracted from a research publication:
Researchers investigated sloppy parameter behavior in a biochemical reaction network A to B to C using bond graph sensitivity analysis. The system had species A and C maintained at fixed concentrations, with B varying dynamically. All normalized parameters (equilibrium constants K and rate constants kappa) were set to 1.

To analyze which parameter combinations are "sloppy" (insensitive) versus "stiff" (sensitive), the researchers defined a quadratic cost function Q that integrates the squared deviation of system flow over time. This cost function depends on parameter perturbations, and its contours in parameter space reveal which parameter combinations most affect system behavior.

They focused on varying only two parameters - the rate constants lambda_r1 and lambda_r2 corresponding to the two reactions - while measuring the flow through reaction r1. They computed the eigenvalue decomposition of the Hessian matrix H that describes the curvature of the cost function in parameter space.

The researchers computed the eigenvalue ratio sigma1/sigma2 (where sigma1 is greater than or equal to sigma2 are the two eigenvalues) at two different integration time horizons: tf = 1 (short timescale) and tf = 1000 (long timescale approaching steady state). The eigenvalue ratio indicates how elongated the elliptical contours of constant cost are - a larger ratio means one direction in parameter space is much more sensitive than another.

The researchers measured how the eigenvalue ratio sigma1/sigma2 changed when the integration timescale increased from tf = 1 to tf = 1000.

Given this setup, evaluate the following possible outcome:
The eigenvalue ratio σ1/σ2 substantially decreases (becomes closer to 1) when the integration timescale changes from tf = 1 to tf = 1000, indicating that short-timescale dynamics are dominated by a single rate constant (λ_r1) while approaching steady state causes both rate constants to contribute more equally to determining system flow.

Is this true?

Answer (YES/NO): NO